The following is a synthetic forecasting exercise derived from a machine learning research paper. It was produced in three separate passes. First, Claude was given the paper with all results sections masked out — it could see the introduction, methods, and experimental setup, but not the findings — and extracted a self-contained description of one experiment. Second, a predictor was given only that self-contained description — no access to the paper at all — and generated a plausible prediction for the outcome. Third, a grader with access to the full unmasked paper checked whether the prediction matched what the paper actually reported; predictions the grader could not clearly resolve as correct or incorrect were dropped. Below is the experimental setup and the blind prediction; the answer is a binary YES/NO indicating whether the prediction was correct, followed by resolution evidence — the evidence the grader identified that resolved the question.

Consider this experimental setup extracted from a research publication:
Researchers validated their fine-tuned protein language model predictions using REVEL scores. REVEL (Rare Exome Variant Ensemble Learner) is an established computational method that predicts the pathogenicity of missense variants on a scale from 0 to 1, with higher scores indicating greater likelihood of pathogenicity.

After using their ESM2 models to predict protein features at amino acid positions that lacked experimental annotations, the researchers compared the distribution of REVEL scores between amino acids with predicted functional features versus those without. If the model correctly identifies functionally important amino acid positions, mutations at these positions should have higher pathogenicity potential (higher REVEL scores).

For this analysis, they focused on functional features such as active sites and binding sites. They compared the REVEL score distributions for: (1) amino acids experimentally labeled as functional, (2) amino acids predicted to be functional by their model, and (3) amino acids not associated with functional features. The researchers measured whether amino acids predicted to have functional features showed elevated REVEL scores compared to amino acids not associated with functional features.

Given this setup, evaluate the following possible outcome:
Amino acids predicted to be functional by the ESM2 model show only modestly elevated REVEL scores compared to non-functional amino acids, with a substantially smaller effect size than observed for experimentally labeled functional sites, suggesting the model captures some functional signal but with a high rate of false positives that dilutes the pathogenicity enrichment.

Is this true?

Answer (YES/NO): NO